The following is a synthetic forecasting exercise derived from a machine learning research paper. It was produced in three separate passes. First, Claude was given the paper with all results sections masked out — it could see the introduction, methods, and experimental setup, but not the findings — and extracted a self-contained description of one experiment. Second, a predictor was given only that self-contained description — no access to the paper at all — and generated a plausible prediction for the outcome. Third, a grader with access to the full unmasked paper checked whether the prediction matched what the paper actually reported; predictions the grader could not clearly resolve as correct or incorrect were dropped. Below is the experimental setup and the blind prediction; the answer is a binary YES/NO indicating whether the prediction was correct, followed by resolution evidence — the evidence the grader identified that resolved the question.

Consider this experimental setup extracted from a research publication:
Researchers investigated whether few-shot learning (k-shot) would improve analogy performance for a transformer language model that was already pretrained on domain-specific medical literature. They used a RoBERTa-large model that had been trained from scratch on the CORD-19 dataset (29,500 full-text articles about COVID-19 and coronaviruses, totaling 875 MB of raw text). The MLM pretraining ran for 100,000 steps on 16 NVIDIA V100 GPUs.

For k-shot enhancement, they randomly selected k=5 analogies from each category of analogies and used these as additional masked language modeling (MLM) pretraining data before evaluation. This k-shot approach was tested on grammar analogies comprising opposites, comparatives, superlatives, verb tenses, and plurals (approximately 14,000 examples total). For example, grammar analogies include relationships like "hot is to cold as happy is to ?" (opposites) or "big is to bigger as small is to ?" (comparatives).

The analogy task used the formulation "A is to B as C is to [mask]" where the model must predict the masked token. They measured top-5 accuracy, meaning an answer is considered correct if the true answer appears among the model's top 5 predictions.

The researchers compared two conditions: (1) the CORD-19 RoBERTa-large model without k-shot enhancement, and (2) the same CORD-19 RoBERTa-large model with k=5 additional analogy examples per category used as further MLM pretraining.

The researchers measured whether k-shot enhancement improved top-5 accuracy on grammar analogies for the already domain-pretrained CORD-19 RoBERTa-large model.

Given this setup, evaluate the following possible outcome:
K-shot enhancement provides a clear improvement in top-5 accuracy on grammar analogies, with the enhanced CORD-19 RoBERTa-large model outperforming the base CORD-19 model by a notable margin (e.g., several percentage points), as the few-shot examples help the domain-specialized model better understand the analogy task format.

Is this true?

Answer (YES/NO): NO